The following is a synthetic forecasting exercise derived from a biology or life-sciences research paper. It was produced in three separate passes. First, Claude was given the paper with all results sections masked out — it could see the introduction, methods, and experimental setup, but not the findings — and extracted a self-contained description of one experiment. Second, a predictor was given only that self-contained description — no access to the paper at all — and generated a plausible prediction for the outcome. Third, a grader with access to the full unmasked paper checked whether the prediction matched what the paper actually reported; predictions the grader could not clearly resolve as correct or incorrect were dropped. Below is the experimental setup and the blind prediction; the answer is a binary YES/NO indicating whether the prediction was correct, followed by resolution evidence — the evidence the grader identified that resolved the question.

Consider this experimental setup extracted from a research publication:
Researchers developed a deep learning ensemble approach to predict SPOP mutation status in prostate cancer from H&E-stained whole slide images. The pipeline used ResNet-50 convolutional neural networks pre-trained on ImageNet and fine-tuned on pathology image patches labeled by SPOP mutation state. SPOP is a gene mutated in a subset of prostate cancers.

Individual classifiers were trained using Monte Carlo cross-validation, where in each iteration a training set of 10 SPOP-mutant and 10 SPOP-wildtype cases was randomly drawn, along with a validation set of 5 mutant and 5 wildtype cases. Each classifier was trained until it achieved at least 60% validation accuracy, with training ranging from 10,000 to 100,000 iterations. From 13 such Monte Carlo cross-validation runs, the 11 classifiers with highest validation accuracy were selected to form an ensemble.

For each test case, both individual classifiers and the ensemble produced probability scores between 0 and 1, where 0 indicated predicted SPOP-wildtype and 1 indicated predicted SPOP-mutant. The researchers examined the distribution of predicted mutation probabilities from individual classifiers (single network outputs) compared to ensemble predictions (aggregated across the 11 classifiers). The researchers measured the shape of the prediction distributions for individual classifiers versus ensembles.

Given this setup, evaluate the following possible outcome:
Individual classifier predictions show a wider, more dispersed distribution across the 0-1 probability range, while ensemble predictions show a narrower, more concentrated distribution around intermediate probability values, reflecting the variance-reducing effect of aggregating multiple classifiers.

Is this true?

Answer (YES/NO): NO